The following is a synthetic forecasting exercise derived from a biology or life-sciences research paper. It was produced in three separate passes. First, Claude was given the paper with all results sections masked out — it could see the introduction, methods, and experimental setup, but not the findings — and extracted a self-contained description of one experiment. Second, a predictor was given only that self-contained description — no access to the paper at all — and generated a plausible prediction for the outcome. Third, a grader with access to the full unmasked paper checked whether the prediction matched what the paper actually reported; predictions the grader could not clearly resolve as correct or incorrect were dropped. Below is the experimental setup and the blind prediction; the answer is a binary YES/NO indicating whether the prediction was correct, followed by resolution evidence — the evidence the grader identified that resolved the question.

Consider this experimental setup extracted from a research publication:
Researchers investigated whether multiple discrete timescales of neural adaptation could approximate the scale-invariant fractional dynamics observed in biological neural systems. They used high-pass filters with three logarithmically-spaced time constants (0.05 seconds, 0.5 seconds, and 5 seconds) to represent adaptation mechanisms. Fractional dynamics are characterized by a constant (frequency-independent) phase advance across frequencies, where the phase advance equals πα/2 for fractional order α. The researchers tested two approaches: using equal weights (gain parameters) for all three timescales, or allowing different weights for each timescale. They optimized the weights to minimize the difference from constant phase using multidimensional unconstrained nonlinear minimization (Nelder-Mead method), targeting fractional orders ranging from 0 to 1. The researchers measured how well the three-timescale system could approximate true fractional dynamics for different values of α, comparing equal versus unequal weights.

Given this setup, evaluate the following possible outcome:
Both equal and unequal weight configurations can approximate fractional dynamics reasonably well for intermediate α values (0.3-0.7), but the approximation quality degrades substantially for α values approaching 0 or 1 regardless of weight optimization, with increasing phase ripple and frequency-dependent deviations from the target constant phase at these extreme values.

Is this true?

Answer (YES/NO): NO